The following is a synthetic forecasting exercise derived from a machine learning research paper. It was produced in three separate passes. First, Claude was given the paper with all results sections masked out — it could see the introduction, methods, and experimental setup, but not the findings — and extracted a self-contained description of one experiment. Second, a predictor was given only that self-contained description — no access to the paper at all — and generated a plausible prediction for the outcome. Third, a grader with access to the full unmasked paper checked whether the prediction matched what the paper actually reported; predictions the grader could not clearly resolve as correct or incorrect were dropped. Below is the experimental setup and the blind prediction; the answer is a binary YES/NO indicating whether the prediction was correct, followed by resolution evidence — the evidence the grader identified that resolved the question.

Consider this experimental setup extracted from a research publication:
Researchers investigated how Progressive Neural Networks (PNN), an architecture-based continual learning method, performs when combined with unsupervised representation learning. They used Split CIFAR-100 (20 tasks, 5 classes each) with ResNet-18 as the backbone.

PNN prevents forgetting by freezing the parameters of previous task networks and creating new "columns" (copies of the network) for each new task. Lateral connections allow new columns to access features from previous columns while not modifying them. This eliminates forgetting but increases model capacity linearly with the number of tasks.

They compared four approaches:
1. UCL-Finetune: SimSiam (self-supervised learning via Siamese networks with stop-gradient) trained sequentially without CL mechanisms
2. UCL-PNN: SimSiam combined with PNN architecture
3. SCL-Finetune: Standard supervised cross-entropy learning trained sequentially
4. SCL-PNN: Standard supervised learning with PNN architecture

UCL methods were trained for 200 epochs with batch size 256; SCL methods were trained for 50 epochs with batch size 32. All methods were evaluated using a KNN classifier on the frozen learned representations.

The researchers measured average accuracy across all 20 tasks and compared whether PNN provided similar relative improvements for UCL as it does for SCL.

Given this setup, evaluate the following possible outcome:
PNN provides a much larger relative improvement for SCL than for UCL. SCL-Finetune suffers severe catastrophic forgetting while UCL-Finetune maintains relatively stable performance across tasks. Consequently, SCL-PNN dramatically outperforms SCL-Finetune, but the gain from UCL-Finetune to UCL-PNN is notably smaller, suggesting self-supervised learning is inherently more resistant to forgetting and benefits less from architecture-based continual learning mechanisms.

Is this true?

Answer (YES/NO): YES